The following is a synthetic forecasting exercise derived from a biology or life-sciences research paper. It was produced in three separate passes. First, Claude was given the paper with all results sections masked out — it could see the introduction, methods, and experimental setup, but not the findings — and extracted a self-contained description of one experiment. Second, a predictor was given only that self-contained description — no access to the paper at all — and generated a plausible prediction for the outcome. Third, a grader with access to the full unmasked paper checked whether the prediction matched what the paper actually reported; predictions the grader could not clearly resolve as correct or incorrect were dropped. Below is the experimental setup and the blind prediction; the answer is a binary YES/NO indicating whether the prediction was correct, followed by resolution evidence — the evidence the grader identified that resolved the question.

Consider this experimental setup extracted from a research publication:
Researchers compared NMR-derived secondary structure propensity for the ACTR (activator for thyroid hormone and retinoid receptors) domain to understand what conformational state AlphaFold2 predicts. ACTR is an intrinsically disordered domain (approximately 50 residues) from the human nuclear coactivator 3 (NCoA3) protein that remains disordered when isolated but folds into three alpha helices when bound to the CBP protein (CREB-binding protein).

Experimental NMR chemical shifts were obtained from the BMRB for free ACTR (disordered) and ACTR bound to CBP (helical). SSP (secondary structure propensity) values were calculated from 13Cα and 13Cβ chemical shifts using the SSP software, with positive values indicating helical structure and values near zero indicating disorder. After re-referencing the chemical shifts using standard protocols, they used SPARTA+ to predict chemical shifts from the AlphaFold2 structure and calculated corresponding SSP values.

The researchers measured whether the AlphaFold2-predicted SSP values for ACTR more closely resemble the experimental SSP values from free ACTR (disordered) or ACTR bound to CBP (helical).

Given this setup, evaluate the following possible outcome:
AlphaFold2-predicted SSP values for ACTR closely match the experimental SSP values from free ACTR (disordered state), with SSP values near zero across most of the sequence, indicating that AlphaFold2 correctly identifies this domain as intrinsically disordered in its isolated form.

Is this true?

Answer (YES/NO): NO